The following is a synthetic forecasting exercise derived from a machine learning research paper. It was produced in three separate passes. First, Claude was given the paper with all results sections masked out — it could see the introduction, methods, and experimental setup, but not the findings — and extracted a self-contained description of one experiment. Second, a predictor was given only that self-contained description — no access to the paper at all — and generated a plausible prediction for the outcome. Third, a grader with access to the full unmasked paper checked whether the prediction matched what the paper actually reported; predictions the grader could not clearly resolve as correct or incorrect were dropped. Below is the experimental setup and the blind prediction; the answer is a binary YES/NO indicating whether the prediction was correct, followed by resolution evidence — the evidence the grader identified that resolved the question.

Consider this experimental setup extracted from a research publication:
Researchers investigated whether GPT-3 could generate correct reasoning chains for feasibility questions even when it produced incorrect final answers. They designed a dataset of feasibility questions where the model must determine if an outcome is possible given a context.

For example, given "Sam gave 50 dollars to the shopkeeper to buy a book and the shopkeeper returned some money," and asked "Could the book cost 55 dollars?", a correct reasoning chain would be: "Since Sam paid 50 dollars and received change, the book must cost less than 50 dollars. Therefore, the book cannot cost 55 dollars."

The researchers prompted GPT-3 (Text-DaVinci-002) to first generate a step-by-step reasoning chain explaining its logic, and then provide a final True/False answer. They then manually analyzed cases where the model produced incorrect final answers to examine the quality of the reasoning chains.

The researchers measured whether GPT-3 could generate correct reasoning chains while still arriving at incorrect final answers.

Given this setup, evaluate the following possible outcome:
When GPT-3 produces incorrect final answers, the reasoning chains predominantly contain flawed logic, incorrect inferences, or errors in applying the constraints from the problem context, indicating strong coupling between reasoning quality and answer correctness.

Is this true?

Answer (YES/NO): NO